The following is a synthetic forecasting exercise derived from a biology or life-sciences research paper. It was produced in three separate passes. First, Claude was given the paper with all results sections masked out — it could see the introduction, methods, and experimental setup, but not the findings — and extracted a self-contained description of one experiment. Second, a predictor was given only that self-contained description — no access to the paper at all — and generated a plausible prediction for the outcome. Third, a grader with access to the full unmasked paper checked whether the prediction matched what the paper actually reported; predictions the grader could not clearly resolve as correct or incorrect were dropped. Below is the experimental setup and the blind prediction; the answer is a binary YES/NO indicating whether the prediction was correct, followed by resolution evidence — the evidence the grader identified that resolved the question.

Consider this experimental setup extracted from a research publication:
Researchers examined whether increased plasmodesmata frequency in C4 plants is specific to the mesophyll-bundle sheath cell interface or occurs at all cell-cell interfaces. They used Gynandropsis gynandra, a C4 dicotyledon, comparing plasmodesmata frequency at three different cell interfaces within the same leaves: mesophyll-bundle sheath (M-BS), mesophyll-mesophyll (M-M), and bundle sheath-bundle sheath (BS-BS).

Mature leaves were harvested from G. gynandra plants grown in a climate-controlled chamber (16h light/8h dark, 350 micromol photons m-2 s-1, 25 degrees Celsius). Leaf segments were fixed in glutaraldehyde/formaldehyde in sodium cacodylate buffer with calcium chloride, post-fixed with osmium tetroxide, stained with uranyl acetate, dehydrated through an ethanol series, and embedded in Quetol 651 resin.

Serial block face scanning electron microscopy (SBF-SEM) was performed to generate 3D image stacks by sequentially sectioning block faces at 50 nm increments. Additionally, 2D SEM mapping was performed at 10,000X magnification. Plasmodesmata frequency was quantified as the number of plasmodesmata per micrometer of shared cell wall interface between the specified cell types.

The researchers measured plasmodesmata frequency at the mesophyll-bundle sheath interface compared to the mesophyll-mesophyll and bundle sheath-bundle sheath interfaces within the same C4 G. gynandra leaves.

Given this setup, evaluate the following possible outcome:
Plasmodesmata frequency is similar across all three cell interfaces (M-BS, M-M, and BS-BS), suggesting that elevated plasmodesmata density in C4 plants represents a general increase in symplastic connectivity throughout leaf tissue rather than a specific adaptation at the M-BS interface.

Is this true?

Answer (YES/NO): NO